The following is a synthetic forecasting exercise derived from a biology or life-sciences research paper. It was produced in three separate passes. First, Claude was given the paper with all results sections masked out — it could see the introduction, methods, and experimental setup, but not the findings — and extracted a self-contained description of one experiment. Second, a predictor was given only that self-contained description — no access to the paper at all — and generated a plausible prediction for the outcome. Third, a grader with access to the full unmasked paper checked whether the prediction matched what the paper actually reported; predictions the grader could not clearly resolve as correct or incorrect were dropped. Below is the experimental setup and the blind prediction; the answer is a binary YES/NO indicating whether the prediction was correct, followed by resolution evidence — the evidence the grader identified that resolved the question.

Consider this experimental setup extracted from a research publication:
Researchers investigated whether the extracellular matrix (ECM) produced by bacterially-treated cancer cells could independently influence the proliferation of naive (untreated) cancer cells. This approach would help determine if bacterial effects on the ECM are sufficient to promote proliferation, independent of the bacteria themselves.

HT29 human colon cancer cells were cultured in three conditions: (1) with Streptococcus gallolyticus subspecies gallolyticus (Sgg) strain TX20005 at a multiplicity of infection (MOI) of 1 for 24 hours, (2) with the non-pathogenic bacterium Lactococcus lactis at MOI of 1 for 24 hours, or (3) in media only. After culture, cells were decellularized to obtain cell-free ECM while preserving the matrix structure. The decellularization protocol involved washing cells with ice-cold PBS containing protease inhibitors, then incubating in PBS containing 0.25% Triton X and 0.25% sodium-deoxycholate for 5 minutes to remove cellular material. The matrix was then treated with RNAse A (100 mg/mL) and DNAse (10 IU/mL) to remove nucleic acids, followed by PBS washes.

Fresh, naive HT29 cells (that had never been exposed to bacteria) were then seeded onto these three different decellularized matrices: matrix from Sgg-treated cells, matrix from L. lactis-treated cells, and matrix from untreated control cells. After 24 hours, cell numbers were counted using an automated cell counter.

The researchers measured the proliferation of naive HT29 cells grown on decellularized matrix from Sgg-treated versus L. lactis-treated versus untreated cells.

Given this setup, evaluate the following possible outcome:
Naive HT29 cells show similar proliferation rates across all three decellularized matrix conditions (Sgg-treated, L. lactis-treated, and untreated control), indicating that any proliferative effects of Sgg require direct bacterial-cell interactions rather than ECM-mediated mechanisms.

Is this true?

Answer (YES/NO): NO